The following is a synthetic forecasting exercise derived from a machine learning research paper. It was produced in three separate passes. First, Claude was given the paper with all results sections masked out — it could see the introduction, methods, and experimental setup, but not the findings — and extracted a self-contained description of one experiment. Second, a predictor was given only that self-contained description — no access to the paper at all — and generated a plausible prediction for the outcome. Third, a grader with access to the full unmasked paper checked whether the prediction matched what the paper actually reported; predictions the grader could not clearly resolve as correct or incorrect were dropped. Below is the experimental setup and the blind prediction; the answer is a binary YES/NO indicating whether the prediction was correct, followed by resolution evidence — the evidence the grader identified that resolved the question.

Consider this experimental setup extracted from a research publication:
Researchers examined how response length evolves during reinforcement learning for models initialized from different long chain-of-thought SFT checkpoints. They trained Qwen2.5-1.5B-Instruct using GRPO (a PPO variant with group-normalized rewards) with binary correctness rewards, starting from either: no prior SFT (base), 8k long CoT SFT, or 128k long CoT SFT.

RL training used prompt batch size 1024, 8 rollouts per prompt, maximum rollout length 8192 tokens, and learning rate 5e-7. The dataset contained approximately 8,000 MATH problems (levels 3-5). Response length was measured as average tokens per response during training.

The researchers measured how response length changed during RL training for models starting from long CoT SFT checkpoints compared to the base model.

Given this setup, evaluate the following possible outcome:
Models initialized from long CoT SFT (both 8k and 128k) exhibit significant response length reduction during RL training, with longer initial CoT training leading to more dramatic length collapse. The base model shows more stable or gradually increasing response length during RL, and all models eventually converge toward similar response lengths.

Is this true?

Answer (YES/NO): NO